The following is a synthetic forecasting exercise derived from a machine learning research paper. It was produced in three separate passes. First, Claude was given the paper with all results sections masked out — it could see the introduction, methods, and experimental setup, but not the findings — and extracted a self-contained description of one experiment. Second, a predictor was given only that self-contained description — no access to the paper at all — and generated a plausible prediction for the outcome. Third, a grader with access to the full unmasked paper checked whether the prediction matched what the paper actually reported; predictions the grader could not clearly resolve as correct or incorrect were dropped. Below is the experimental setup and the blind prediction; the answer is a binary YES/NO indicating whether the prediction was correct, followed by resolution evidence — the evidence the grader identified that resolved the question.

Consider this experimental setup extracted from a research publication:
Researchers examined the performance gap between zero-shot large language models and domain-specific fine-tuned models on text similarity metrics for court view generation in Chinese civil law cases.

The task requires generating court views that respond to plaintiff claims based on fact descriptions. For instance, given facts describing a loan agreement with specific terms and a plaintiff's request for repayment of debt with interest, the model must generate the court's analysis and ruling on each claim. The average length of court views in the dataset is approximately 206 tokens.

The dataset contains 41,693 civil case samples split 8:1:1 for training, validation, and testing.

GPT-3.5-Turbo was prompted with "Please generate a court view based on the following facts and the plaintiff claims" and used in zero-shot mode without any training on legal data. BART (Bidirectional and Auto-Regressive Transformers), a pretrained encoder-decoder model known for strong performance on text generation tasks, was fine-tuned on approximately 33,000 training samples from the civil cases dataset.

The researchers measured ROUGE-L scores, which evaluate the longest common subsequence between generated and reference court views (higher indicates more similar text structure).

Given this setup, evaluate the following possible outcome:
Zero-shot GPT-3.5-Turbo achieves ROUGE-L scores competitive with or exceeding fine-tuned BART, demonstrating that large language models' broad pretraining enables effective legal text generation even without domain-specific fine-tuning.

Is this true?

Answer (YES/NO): NO